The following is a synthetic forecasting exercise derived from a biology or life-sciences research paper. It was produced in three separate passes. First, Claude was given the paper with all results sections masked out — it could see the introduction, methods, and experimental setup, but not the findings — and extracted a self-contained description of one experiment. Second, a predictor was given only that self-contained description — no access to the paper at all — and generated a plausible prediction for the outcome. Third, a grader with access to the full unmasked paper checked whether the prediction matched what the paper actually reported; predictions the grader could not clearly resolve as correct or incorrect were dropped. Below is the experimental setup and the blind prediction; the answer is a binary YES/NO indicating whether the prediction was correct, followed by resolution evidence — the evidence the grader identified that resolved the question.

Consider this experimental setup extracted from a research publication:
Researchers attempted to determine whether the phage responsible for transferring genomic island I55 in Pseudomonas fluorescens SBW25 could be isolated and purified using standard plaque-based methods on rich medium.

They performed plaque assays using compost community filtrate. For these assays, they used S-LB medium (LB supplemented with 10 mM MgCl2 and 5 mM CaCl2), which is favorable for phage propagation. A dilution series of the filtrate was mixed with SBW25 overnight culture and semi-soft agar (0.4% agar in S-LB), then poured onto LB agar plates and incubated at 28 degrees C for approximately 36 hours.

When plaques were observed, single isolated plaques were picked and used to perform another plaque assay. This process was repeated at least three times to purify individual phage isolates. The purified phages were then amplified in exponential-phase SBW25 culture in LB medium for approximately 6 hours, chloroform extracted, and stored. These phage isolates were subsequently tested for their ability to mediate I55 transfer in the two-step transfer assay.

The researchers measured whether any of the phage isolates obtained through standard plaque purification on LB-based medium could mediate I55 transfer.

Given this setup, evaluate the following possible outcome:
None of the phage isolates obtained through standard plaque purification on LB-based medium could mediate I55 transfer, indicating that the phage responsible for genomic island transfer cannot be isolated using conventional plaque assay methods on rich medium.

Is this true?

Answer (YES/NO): YES